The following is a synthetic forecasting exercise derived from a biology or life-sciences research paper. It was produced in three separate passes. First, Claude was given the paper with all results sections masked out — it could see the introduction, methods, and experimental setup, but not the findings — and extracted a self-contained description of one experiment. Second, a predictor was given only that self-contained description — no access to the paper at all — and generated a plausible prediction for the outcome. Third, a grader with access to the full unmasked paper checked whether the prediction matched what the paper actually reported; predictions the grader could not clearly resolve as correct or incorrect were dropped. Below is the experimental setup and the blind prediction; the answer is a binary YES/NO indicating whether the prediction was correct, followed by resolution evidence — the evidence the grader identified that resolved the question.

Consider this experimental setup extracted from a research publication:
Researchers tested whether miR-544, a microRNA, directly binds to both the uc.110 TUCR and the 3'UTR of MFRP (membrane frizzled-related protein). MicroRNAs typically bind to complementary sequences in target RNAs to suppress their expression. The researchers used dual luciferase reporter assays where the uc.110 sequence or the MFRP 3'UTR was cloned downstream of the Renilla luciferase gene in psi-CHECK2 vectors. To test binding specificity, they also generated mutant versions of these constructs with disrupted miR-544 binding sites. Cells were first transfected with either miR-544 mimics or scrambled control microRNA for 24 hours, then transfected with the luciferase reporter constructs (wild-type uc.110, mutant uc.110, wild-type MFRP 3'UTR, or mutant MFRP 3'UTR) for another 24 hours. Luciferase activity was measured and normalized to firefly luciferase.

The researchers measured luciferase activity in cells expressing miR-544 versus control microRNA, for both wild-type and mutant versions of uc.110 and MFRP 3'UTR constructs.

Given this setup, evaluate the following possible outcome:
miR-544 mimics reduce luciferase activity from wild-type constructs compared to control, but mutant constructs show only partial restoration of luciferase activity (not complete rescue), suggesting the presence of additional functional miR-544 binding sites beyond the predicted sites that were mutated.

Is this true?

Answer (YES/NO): NO